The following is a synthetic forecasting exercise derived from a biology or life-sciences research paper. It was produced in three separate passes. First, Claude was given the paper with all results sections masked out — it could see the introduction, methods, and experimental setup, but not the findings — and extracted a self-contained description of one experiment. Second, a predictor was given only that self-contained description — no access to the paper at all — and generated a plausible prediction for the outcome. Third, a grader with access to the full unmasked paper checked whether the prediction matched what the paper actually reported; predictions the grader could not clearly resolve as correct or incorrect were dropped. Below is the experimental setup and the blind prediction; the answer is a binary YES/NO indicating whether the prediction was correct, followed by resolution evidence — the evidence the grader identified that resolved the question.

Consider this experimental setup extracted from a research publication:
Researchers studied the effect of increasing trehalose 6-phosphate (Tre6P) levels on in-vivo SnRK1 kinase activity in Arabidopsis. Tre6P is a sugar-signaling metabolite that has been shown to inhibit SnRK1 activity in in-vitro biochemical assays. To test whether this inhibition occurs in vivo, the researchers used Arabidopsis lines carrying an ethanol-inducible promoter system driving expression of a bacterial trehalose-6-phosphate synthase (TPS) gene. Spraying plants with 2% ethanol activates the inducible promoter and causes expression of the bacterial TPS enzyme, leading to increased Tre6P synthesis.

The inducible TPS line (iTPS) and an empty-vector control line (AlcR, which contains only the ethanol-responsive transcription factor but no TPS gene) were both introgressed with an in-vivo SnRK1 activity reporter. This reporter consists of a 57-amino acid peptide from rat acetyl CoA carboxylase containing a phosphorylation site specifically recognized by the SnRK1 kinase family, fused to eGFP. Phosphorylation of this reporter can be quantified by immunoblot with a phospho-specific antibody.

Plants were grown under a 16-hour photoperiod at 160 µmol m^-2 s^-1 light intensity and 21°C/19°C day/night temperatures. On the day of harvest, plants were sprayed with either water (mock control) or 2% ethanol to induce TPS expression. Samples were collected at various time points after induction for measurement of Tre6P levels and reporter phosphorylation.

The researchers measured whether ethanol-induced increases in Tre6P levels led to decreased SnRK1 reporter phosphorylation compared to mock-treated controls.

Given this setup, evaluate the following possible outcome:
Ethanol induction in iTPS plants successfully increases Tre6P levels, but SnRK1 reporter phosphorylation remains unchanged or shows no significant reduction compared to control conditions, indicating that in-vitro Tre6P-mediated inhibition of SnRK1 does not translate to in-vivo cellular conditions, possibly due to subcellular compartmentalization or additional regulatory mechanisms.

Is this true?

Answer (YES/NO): NO